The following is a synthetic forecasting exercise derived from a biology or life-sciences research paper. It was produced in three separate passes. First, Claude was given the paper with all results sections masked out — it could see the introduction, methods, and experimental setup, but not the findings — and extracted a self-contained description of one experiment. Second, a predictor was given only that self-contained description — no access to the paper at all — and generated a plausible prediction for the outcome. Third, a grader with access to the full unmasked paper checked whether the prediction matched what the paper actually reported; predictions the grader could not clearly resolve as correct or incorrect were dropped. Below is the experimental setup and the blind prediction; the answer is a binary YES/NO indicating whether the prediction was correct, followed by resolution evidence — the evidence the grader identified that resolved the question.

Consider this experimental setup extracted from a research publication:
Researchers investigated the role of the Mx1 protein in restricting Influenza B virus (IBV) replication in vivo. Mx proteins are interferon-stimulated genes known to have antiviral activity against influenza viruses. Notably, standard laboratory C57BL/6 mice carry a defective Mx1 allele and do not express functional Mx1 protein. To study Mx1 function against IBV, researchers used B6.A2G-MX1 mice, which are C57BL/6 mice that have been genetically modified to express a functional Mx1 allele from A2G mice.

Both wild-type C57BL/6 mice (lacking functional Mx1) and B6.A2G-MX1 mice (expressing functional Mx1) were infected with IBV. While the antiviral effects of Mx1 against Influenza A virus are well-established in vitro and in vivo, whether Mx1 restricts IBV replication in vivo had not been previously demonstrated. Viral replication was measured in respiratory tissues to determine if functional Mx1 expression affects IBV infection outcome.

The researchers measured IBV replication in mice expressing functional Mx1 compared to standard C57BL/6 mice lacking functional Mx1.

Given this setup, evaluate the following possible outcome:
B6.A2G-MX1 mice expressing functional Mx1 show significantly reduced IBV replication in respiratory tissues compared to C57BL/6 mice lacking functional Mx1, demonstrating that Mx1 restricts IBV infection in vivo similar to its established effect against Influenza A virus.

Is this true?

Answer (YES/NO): YES